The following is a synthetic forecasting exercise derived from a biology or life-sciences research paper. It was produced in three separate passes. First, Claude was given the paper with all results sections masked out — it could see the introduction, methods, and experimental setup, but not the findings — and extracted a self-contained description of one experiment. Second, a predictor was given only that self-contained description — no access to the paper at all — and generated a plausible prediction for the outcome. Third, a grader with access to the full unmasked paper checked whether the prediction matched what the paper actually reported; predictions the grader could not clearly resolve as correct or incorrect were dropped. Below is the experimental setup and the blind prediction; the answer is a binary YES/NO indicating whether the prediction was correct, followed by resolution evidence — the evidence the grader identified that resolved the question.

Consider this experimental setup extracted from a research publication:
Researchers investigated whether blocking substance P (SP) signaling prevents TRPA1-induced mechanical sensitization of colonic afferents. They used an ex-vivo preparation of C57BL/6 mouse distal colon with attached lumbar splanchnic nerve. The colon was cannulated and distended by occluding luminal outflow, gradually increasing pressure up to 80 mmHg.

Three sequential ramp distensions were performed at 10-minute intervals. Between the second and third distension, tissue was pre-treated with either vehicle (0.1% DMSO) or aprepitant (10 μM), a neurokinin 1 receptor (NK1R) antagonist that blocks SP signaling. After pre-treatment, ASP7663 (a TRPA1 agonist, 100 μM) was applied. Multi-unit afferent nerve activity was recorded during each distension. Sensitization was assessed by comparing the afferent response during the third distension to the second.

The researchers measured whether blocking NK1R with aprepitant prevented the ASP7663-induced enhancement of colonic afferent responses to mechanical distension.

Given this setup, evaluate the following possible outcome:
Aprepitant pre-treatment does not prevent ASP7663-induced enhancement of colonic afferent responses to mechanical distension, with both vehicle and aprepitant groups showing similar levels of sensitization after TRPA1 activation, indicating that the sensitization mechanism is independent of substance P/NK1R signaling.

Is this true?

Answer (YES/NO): NO